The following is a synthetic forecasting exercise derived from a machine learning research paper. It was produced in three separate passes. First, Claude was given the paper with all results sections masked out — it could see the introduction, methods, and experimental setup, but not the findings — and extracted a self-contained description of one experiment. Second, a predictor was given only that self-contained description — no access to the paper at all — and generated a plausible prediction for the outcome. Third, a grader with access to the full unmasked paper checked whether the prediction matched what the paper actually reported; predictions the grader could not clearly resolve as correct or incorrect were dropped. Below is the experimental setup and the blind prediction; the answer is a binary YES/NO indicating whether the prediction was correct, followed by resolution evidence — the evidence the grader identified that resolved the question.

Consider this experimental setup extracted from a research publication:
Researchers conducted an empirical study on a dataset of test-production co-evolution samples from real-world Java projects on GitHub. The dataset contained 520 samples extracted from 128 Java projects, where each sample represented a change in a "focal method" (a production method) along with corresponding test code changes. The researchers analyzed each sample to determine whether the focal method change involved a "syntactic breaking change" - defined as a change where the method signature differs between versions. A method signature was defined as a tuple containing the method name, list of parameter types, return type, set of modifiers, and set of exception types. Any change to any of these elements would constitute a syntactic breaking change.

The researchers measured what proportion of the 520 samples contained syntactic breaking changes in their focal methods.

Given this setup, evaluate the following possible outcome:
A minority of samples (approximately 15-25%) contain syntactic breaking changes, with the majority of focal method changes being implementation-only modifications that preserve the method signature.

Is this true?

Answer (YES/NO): NO